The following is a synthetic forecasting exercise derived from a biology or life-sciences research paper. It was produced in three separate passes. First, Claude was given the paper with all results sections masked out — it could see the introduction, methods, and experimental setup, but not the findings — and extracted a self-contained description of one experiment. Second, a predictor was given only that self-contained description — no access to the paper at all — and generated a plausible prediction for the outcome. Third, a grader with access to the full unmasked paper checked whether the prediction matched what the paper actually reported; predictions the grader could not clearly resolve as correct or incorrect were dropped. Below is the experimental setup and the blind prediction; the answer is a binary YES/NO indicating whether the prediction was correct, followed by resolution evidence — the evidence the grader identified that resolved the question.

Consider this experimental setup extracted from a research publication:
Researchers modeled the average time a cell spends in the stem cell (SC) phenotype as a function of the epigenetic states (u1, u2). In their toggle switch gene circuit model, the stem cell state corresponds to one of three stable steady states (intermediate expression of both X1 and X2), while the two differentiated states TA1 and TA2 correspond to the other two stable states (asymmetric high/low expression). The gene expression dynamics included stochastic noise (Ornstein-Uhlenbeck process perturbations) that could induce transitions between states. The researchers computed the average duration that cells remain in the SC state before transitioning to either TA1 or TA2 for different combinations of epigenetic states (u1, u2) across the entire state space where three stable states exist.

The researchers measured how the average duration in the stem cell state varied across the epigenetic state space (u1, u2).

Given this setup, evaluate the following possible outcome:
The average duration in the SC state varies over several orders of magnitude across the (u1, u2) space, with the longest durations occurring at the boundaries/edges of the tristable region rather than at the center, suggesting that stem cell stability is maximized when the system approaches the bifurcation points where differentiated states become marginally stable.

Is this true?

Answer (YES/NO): NO